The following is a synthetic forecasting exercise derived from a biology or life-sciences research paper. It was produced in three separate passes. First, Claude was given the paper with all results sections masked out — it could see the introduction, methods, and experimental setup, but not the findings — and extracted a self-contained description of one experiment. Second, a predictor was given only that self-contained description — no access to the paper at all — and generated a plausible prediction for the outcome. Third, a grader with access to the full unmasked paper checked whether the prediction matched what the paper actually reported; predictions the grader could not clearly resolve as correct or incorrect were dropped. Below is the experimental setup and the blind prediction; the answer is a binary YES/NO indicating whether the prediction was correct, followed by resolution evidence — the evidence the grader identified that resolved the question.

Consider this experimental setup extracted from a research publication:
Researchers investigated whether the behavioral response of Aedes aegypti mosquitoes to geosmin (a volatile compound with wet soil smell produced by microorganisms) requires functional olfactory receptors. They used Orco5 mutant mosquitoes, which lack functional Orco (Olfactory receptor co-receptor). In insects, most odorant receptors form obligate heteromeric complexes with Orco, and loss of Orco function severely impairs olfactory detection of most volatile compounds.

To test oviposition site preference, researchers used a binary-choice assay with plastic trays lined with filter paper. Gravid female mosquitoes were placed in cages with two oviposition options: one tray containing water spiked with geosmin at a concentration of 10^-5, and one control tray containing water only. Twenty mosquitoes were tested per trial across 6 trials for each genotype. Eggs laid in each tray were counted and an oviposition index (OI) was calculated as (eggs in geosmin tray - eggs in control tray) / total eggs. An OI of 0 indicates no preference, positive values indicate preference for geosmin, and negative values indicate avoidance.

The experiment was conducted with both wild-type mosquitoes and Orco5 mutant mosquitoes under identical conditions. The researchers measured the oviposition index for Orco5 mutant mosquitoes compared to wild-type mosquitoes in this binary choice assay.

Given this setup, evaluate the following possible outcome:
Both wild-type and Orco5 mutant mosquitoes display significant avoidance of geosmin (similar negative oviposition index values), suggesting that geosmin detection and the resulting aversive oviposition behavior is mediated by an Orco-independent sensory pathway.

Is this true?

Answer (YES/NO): NO